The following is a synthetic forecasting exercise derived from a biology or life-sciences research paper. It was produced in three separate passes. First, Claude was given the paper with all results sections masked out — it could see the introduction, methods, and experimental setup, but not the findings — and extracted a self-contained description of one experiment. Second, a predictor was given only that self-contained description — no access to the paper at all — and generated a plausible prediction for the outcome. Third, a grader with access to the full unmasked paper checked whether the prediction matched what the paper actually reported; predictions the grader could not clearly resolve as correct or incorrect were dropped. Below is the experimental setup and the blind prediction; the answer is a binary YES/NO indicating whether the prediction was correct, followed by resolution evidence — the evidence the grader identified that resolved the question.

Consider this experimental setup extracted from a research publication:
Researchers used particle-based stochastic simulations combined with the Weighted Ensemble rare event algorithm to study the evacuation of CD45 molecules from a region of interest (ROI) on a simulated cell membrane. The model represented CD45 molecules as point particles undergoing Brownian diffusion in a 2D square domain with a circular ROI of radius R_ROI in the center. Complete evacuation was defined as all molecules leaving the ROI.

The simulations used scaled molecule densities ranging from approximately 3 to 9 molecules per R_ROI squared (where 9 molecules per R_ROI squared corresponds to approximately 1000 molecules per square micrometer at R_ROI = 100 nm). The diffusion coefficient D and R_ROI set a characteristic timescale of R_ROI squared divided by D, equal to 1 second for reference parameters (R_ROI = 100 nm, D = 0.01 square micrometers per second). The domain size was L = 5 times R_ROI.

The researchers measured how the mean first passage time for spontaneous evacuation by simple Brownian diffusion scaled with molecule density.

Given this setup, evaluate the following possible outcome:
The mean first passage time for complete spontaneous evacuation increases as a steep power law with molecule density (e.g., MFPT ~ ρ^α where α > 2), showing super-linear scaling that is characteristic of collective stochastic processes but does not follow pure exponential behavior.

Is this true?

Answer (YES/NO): NO